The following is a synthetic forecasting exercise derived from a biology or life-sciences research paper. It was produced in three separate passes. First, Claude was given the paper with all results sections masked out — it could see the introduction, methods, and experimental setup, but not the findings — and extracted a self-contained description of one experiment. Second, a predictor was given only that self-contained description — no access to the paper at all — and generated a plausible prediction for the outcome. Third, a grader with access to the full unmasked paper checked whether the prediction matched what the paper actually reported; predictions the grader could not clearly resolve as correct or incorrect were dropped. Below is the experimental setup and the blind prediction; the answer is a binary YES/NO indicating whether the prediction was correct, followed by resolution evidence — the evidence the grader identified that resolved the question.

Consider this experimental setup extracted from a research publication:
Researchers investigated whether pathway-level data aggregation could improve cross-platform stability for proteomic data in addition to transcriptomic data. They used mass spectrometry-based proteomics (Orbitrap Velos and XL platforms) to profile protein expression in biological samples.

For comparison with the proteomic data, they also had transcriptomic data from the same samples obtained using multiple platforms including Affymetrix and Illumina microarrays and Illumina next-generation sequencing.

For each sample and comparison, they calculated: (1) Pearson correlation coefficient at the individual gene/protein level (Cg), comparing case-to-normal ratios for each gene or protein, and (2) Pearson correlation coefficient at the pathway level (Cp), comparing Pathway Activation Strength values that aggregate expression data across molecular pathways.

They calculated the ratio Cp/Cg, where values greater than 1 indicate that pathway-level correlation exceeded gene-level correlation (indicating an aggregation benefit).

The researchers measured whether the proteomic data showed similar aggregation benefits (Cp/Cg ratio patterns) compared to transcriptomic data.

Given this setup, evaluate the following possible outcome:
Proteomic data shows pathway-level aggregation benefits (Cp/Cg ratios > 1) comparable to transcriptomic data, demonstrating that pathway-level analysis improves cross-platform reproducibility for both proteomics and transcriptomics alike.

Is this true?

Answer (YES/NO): YES